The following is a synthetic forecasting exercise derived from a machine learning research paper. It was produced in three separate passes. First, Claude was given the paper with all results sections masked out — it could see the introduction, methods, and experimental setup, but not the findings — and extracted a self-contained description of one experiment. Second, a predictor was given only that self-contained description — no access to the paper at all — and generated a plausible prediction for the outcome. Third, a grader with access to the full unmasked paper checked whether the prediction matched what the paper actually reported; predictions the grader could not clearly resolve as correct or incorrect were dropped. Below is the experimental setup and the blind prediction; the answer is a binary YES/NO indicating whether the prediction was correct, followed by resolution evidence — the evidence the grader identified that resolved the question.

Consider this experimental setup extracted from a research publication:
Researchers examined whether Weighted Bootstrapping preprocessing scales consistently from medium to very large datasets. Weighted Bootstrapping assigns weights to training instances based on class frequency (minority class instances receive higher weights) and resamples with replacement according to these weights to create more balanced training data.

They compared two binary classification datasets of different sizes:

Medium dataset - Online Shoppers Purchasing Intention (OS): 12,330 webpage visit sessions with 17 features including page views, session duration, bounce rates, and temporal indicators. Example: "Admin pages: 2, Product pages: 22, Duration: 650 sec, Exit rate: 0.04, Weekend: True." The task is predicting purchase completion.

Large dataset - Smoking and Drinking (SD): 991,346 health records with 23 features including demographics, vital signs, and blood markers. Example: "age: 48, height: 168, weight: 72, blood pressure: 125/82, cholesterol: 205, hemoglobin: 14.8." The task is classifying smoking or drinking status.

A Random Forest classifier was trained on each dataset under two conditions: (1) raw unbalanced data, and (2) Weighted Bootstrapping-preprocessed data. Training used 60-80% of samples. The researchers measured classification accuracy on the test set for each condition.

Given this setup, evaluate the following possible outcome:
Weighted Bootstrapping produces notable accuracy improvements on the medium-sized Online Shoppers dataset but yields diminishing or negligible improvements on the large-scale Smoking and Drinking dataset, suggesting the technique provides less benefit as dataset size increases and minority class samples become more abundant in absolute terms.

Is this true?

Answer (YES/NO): NO